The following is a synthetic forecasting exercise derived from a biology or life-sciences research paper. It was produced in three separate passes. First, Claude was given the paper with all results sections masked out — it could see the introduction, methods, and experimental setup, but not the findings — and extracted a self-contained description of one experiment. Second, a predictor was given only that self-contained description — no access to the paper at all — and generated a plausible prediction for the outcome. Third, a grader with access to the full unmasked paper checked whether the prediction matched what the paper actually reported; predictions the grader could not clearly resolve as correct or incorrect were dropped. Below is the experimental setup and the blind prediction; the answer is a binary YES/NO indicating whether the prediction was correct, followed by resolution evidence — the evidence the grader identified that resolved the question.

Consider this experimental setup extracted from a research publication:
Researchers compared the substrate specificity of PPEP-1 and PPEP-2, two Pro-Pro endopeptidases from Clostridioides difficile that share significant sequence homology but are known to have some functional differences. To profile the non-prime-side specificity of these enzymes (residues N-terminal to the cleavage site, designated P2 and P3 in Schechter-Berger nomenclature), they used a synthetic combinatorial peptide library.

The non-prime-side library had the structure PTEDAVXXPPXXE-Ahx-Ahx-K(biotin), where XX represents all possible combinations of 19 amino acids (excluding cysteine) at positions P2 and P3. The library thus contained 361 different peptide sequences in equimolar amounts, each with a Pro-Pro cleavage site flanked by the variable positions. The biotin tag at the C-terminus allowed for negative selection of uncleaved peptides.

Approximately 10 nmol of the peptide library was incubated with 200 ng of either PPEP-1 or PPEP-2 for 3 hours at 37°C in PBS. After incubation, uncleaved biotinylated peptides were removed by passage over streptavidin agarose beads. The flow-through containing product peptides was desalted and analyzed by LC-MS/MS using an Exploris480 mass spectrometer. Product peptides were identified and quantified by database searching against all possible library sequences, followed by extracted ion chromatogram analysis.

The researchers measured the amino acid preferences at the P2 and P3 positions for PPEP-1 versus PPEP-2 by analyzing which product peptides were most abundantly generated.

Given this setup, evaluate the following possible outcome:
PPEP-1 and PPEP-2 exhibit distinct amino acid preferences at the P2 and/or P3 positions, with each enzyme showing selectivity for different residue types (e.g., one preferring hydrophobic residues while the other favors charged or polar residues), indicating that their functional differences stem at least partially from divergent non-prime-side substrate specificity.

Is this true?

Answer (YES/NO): YES